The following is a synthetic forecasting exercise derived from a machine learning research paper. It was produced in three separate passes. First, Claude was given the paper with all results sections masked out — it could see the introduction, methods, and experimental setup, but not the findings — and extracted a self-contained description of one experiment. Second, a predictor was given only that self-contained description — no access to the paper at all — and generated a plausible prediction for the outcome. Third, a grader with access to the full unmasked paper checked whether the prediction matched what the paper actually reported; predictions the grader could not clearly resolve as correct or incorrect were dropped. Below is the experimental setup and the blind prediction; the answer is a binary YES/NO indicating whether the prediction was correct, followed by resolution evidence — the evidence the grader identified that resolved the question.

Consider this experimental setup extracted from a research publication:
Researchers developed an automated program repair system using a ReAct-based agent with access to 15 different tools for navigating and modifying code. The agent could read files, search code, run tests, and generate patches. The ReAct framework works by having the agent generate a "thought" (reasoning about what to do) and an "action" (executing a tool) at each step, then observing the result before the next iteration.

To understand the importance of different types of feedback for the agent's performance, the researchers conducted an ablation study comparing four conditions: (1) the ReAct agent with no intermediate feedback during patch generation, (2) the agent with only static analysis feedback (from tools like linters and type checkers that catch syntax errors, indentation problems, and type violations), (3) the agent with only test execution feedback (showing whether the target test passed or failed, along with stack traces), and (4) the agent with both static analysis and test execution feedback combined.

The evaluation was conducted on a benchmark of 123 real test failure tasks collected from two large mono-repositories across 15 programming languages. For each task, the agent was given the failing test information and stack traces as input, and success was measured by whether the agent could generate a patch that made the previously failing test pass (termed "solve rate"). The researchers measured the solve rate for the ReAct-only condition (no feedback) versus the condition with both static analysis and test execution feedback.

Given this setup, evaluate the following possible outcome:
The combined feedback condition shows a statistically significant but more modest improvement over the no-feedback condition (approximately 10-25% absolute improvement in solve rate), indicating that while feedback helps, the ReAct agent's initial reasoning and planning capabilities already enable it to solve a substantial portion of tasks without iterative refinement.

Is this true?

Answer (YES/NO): YES